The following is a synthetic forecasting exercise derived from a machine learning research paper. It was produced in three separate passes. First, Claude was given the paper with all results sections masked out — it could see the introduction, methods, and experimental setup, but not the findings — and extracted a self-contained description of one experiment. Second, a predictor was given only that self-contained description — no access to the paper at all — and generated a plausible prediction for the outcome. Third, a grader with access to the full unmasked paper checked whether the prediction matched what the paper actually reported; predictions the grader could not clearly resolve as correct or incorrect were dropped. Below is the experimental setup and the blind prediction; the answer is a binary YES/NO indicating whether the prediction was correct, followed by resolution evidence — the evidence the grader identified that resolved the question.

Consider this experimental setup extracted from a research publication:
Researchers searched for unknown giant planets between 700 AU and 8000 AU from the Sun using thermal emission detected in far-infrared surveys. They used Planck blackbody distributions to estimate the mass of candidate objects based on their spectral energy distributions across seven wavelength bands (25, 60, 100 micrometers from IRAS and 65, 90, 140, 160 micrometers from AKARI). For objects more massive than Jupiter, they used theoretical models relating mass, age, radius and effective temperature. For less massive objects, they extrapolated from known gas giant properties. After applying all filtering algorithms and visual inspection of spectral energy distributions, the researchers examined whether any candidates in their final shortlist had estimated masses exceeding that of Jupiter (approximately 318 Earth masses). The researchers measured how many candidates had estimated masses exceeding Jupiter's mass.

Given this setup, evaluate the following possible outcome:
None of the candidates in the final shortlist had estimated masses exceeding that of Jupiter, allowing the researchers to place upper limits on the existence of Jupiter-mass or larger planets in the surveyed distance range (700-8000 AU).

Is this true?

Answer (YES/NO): YES